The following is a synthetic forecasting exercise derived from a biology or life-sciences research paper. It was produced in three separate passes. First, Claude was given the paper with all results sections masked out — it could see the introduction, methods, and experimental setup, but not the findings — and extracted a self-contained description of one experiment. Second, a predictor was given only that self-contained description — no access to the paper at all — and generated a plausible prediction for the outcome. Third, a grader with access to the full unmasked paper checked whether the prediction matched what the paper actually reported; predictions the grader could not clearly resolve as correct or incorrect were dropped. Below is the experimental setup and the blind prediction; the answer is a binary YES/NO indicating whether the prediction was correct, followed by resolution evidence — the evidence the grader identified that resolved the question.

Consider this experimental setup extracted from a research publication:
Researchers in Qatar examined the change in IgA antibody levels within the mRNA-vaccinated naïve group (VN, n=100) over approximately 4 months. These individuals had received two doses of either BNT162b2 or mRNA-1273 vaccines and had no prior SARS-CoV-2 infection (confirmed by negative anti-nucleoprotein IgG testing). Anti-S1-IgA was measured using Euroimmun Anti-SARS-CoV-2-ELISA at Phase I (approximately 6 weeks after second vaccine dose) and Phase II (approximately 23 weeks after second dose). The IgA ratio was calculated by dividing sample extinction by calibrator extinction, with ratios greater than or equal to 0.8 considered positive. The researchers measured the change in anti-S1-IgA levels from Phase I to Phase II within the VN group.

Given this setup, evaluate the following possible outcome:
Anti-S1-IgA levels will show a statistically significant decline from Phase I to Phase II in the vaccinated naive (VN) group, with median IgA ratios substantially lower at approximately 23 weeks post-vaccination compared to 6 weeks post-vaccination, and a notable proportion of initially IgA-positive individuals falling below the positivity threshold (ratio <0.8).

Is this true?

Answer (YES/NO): YES